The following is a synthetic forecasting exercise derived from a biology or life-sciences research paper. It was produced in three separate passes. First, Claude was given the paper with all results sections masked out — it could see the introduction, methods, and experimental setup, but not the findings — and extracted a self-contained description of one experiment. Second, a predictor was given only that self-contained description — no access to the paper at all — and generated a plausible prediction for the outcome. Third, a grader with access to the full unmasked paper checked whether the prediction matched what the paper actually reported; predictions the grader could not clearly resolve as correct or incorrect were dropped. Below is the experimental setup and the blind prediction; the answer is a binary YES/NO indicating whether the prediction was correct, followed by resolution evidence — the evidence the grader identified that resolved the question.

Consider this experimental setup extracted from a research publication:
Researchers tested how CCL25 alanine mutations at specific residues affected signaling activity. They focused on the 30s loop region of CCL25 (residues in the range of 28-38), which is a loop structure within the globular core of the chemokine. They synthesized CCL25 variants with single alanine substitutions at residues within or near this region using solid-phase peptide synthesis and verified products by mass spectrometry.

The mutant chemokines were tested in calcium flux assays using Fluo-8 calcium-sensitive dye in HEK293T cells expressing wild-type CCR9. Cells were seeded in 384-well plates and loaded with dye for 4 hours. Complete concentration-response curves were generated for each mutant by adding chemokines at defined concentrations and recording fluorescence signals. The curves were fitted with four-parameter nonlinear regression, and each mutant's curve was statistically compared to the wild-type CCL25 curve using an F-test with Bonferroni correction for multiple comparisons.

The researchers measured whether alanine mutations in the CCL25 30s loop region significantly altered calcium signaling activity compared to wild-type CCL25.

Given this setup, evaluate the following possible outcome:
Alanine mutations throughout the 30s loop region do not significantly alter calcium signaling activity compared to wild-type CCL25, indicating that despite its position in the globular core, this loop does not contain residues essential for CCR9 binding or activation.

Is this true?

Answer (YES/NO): NO